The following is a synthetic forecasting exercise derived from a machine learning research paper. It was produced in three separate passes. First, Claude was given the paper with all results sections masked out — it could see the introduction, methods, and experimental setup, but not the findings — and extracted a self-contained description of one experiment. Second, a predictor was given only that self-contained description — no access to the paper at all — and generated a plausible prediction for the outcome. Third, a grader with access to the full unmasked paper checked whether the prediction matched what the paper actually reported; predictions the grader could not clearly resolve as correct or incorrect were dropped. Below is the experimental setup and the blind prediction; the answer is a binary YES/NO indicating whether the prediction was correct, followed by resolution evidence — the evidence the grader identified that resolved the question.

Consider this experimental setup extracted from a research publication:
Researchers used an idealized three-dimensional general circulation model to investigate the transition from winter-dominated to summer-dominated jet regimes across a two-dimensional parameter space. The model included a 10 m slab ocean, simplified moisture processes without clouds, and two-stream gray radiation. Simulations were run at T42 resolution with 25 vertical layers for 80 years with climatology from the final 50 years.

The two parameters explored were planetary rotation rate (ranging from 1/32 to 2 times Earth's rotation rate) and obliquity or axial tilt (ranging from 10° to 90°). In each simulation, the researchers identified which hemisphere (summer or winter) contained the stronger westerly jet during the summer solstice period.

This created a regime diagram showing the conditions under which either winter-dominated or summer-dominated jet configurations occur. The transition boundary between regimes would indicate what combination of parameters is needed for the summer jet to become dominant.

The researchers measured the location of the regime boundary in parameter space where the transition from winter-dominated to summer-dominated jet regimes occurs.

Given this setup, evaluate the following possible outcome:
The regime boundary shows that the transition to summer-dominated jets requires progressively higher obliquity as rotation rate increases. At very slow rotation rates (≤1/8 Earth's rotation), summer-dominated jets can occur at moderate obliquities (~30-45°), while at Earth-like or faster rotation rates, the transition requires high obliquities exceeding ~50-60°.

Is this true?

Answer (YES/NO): NO